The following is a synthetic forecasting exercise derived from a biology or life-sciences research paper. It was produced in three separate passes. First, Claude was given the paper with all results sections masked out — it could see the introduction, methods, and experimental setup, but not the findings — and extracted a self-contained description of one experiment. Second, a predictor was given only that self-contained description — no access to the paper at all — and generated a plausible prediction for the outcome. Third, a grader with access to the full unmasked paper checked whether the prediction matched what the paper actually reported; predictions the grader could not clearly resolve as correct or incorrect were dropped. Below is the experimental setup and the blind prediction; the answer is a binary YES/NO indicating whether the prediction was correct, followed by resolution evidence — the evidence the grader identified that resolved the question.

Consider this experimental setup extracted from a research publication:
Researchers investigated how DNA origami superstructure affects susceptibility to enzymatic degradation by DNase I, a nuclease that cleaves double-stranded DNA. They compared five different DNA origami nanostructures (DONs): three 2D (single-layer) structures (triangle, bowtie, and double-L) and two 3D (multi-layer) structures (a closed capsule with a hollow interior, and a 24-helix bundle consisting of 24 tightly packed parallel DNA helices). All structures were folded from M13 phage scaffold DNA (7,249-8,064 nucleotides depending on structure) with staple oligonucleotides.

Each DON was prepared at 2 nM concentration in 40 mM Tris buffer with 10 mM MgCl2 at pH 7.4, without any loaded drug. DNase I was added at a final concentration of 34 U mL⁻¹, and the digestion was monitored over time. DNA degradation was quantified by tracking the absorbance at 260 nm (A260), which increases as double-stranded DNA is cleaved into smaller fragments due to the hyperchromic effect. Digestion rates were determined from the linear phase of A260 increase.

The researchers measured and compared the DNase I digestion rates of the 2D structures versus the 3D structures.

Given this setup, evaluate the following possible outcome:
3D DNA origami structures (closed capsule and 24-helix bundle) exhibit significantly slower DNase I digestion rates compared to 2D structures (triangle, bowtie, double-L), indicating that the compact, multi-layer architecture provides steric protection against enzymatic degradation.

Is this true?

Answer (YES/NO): YES